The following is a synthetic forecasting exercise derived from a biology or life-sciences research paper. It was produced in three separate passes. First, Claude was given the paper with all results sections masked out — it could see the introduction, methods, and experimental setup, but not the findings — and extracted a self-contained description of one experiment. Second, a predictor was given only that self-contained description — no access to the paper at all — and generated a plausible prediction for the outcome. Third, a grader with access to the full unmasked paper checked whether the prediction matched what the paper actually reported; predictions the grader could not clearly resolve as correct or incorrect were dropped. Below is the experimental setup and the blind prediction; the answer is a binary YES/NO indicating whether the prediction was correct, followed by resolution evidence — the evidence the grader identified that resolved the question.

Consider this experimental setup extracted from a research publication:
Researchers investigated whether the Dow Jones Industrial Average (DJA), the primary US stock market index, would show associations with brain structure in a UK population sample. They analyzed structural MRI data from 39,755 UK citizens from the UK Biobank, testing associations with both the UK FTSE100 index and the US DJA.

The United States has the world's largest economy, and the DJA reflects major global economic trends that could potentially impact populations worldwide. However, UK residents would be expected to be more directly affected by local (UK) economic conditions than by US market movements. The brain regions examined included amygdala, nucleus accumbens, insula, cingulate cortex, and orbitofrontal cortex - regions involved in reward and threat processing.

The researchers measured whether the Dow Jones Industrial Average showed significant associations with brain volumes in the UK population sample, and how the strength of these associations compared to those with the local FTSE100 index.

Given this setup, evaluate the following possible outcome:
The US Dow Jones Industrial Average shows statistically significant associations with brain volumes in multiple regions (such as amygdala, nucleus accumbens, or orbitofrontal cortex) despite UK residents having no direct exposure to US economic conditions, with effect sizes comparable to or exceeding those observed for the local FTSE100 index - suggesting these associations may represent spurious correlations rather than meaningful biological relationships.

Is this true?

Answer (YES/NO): NO